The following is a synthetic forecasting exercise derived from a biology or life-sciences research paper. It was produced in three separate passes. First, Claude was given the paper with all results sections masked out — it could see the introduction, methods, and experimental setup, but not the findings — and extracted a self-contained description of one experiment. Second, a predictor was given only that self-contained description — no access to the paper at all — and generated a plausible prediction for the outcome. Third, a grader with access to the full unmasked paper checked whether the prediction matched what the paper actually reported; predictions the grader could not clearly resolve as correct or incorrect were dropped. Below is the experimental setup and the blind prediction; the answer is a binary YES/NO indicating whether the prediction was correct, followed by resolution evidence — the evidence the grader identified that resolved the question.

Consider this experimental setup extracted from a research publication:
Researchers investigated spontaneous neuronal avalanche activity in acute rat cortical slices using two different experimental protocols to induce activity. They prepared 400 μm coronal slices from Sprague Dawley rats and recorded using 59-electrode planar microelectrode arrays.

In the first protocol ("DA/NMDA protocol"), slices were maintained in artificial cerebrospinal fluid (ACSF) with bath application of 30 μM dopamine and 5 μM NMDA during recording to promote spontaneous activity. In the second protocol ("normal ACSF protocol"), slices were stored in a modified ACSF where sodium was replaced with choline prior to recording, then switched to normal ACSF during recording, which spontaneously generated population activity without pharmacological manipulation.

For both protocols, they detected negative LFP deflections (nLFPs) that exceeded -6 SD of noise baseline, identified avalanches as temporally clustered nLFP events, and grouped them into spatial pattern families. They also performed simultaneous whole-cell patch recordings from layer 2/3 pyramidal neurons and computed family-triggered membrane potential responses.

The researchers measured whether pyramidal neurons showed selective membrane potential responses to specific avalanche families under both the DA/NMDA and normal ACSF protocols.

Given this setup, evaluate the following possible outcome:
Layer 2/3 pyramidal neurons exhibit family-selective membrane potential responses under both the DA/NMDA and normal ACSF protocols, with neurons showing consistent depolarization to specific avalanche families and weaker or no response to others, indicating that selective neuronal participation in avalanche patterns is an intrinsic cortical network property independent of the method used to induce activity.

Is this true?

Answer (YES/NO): NO